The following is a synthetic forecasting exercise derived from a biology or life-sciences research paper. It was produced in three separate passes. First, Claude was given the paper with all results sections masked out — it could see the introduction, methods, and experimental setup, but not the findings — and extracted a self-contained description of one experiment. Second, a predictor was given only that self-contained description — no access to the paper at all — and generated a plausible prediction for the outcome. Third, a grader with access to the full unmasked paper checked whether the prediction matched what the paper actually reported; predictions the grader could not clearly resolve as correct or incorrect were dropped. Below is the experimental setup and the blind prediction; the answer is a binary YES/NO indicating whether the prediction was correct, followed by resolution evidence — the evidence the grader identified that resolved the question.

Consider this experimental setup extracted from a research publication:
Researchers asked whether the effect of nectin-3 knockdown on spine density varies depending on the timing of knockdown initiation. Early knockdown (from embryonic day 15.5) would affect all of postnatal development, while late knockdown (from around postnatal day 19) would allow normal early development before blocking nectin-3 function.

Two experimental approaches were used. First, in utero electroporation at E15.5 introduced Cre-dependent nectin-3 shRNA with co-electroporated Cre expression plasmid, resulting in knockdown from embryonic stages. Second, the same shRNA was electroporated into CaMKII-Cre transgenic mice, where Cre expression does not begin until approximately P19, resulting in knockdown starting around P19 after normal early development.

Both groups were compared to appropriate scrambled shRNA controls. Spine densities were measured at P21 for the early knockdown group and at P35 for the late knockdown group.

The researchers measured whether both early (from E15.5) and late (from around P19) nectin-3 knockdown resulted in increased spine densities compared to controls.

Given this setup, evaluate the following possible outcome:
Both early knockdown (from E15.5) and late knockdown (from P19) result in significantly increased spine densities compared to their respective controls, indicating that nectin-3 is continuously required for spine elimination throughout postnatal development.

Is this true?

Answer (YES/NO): YES